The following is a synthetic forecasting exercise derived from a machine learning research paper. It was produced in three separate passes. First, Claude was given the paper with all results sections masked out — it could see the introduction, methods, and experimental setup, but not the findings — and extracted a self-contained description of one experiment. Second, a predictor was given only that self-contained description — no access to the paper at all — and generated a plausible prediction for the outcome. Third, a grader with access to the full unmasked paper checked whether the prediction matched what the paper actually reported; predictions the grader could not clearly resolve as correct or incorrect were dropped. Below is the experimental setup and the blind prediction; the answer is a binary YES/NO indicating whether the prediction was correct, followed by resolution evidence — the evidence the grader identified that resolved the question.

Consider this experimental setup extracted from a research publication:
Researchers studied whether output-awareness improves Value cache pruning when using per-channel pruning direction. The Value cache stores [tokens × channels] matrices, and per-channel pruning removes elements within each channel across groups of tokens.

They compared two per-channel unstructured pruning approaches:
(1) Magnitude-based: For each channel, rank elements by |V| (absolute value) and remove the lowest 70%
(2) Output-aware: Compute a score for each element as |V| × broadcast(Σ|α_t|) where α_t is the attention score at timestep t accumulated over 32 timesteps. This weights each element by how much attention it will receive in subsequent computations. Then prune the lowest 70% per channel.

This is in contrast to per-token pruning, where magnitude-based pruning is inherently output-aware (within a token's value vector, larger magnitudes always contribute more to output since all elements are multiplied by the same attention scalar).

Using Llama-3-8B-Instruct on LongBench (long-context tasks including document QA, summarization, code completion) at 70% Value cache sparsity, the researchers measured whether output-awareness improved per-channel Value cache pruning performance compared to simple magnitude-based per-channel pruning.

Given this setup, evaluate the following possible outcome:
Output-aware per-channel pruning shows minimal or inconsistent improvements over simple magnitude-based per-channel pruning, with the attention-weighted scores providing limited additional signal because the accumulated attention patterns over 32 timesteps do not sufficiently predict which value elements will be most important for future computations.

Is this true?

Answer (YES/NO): YES